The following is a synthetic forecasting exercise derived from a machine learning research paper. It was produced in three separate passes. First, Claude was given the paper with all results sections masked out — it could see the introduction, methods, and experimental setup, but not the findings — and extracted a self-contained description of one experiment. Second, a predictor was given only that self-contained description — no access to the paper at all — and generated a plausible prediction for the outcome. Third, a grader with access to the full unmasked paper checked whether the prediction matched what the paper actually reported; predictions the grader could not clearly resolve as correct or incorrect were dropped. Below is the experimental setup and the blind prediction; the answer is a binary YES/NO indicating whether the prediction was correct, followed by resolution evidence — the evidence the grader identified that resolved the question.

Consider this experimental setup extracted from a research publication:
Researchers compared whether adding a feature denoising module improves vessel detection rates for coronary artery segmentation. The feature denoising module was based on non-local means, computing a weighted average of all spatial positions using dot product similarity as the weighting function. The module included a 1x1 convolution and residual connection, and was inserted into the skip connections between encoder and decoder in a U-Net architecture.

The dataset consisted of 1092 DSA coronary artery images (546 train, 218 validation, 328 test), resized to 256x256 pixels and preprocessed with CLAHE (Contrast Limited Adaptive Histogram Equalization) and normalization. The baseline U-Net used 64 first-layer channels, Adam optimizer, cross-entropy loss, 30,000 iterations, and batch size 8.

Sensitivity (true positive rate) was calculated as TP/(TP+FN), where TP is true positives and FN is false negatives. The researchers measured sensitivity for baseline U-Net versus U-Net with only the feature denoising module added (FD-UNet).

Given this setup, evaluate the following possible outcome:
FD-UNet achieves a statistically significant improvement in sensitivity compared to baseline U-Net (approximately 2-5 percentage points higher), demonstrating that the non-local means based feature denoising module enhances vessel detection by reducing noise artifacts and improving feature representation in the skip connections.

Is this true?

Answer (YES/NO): NO